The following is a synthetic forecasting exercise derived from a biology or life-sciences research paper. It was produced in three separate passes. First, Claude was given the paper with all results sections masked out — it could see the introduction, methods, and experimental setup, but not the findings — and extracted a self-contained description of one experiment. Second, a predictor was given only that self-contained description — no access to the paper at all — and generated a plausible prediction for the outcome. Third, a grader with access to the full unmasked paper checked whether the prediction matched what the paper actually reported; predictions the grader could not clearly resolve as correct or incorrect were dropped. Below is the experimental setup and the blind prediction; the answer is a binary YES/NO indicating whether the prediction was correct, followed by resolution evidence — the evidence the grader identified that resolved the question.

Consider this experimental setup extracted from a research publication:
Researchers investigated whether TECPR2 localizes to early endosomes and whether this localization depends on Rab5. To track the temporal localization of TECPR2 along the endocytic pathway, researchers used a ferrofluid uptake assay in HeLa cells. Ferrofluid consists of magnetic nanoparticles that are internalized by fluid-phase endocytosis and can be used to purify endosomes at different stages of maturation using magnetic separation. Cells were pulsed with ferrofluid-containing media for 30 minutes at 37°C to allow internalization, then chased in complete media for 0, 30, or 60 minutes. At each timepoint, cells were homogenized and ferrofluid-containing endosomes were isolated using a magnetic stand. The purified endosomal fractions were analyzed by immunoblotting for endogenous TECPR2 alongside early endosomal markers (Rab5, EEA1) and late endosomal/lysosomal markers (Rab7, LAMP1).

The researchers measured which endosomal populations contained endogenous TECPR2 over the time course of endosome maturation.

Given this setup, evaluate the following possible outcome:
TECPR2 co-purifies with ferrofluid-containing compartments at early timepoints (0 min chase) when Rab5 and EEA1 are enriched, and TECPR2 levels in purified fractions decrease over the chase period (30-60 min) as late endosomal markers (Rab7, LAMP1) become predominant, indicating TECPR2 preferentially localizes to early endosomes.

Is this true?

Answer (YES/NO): YES